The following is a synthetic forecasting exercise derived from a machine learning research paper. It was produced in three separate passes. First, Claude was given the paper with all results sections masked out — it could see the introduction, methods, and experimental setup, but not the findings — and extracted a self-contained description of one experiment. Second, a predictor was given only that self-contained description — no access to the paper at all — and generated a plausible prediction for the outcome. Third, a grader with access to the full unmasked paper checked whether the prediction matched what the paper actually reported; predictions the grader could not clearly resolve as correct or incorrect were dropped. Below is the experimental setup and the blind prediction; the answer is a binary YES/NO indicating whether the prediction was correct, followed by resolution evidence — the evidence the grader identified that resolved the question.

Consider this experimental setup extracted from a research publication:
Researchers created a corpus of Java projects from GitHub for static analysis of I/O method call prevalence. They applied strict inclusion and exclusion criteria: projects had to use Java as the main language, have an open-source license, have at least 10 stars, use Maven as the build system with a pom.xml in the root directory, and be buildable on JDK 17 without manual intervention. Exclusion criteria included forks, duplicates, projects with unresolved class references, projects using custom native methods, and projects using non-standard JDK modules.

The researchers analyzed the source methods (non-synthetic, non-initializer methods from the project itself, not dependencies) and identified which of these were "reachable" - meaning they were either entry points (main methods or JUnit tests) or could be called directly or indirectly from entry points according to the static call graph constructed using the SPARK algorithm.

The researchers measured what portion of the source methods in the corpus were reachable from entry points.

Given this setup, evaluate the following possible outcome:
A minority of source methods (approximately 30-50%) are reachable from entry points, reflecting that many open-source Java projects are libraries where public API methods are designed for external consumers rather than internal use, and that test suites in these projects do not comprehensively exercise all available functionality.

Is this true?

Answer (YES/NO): NO